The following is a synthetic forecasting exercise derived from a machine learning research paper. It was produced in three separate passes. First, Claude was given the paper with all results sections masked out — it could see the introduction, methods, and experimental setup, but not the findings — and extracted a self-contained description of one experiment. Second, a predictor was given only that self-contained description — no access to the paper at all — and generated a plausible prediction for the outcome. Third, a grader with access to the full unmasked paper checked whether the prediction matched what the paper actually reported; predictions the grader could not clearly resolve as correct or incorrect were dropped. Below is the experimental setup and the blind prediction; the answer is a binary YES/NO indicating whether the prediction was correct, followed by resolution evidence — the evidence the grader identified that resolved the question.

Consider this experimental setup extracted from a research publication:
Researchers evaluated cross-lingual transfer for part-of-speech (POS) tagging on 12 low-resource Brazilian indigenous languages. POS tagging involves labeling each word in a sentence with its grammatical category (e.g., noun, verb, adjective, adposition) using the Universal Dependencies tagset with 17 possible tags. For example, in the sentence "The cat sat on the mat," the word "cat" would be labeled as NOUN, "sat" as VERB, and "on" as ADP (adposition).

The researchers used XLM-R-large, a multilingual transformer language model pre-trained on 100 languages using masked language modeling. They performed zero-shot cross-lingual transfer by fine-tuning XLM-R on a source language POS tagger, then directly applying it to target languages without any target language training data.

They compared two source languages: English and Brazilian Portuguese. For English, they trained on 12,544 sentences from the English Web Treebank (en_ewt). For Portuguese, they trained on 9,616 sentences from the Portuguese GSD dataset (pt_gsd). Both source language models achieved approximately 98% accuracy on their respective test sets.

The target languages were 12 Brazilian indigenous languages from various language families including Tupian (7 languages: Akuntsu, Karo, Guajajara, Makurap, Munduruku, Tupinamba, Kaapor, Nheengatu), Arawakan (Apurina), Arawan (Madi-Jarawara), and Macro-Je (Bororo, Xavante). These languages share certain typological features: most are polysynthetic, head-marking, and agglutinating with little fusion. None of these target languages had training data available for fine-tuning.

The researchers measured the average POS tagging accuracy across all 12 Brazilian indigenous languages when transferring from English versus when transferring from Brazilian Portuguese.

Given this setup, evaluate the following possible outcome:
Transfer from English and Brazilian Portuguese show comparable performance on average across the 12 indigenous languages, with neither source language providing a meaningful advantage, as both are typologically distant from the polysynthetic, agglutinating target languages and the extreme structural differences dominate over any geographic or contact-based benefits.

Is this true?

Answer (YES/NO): NO